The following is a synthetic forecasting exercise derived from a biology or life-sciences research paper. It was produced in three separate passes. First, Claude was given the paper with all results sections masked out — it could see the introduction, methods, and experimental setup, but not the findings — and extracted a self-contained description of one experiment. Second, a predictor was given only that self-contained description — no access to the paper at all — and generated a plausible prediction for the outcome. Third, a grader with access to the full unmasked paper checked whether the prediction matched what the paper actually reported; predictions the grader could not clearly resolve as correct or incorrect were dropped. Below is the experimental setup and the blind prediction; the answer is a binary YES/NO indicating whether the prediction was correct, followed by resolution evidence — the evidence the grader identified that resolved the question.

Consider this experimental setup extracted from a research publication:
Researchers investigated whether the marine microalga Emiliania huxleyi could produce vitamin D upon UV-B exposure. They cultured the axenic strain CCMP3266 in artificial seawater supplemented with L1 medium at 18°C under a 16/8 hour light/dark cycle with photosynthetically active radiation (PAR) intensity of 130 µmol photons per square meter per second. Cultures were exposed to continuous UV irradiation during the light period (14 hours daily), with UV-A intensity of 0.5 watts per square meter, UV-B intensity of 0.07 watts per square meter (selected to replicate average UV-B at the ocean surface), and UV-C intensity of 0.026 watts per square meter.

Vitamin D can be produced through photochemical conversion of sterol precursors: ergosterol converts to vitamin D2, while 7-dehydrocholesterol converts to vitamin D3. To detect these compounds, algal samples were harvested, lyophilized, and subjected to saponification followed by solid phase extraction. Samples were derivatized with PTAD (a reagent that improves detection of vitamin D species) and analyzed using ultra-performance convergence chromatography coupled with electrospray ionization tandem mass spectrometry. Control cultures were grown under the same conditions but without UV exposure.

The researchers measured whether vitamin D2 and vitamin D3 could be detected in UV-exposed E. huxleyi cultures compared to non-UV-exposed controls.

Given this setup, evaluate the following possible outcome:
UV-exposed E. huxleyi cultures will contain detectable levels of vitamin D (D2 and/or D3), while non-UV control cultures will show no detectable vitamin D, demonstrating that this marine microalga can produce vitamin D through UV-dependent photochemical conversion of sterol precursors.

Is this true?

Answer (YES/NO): NO